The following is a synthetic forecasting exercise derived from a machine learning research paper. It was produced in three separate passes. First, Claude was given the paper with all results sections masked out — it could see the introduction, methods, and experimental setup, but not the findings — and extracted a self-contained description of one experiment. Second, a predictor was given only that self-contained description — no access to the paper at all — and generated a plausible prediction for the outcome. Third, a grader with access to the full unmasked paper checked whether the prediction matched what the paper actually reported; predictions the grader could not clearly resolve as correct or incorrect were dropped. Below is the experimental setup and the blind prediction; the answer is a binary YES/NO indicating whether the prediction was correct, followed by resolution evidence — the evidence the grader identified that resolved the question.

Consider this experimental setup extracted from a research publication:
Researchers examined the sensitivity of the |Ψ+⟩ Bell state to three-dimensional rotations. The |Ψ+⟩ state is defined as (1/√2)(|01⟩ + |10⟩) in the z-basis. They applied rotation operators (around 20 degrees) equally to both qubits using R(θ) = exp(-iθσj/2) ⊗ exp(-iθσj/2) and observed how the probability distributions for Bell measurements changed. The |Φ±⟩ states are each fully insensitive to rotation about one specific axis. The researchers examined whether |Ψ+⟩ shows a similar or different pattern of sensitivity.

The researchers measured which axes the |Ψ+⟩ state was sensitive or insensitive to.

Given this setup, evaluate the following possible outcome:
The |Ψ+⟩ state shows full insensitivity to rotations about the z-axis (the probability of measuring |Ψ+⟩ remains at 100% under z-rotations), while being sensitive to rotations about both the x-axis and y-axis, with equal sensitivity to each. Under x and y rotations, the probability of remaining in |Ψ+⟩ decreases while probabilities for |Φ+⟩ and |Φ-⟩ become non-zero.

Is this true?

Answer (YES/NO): YES